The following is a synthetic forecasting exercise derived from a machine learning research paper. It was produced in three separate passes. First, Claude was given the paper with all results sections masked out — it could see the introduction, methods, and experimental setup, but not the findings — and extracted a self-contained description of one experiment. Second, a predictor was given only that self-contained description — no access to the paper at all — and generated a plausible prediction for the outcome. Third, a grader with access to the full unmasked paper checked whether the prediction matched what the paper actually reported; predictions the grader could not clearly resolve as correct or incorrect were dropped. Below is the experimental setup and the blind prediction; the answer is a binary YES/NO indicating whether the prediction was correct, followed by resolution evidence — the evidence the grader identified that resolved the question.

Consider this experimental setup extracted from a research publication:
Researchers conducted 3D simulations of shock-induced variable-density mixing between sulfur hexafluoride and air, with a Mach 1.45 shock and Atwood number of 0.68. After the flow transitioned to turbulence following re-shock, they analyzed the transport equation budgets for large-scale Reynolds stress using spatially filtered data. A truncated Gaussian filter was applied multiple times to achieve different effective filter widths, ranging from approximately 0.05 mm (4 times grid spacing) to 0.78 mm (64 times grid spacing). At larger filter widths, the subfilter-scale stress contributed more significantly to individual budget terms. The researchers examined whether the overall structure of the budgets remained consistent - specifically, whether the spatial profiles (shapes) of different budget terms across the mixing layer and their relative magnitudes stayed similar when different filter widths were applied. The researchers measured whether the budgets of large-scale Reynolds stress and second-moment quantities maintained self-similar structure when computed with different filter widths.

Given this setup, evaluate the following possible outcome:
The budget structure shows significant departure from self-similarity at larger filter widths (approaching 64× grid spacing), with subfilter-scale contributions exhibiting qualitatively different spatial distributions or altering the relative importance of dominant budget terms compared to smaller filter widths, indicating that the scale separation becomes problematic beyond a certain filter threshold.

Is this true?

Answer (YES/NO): NO